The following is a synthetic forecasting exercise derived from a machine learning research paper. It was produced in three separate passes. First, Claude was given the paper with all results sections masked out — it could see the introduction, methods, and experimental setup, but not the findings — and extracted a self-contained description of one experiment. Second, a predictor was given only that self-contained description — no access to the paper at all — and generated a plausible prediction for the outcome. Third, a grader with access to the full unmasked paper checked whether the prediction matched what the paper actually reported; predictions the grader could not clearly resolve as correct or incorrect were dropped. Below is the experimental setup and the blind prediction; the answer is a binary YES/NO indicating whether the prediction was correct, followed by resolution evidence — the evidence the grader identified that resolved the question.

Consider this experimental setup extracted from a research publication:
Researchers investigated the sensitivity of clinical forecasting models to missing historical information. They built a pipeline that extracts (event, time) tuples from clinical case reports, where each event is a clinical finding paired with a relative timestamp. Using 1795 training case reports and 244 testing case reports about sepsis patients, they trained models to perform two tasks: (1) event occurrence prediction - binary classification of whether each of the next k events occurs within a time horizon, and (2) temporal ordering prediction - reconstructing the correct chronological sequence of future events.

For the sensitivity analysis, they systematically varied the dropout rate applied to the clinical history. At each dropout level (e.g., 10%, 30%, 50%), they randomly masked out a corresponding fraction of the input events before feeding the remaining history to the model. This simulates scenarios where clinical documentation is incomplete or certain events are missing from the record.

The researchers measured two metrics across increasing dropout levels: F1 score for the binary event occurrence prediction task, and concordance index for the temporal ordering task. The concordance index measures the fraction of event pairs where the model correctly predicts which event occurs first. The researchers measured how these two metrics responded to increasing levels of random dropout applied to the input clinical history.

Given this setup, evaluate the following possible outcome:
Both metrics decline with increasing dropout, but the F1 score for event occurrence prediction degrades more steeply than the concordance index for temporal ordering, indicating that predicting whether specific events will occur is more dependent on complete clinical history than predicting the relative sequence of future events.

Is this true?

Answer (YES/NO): NO